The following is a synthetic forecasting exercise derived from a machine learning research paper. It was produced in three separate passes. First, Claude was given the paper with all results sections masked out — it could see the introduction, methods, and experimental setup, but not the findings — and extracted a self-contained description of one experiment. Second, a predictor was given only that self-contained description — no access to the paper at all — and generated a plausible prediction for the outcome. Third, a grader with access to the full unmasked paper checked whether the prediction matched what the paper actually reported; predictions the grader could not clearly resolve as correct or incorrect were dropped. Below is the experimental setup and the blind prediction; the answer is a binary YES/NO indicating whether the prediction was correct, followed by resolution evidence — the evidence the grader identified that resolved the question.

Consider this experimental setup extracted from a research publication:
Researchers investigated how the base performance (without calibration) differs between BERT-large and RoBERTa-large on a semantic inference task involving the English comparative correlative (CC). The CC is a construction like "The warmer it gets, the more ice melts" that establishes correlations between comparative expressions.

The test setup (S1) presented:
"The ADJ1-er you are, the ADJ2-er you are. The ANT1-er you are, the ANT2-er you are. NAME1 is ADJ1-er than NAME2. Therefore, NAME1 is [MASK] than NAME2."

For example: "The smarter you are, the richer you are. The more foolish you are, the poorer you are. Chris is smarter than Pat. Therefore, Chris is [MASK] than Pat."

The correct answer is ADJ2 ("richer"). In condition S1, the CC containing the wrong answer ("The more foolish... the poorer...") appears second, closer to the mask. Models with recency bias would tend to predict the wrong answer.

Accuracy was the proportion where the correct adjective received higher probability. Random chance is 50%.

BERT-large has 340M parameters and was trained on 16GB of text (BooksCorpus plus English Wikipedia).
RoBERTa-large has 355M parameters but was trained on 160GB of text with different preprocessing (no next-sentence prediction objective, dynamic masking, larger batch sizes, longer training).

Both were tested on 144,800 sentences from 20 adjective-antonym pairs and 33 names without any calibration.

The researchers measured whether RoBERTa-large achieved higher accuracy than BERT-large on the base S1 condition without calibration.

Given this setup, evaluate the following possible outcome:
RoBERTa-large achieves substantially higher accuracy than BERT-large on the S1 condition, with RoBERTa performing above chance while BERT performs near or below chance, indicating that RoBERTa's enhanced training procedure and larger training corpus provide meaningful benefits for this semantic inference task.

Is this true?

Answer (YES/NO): NO